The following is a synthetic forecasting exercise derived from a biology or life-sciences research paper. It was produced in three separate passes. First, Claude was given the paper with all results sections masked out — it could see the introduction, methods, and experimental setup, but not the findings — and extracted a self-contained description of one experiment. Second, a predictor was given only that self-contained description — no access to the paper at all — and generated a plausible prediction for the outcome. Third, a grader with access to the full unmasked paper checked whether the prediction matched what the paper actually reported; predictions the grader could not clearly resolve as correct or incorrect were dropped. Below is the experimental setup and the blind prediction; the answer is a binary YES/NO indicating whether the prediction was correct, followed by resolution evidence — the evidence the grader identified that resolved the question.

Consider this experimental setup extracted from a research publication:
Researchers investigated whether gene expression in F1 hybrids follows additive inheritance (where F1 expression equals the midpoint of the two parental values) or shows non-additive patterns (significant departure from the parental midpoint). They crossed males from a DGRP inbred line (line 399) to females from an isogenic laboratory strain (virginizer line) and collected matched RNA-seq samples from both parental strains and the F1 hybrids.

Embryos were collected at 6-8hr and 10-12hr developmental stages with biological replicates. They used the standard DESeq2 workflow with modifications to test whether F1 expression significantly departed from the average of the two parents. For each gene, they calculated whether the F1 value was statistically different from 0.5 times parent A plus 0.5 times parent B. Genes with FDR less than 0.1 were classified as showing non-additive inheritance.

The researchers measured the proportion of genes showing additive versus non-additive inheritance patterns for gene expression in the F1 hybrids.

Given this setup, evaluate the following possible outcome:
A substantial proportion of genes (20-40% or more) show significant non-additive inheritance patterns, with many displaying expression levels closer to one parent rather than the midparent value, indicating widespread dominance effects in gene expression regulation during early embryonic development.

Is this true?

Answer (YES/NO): YES